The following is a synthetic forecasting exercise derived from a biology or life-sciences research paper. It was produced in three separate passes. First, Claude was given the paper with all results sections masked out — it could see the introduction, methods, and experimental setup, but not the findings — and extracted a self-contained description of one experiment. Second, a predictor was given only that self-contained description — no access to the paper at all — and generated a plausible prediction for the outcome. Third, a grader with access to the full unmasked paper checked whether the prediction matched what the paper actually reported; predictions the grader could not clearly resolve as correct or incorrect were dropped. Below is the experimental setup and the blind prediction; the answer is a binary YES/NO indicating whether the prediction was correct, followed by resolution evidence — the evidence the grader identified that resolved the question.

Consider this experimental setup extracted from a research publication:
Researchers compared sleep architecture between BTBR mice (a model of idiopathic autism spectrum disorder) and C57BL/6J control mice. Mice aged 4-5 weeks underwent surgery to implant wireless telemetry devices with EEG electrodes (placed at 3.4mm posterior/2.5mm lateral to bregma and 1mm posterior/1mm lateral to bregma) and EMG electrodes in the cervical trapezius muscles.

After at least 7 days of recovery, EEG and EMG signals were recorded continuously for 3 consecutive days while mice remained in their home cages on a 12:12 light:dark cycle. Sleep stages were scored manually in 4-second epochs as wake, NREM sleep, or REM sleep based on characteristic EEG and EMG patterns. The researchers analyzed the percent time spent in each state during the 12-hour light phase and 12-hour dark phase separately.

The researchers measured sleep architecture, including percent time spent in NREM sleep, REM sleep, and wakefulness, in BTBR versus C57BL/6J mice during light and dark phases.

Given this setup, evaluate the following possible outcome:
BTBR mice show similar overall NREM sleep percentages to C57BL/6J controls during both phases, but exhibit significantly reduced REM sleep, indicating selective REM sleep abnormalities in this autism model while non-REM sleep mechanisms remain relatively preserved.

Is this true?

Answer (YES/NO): NO